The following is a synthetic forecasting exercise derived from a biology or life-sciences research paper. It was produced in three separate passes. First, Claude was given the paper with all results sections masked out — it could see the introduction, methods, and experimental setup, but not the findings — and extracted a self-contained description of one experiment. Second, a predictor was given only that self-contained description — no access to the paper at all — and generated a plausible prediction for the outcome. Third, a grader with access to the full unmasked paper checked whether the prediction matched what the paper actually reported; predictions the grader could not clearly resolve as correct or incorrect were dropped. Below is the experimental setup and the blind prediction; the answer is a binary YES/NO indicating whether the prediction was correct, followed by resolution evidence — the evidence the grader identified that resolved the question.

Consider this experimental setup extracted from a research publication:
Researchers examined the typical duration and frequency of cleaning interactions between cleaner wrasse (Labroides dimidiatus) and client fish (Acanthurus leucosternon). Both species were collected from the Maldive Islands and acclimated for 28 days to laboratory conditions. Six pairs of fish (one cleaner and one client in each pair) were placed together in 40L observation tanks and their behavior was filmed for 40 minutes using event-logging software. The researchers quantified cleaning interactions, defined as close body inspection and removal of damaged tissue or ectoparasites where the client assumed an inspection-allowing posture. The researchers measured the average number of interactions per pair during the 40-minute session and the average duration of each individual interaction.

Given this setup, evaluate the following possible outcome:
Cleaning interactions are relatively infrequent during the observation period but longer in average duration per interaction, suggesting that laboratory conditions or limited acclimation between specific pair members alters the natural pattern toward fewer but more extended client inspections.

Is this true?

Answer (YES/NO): NO